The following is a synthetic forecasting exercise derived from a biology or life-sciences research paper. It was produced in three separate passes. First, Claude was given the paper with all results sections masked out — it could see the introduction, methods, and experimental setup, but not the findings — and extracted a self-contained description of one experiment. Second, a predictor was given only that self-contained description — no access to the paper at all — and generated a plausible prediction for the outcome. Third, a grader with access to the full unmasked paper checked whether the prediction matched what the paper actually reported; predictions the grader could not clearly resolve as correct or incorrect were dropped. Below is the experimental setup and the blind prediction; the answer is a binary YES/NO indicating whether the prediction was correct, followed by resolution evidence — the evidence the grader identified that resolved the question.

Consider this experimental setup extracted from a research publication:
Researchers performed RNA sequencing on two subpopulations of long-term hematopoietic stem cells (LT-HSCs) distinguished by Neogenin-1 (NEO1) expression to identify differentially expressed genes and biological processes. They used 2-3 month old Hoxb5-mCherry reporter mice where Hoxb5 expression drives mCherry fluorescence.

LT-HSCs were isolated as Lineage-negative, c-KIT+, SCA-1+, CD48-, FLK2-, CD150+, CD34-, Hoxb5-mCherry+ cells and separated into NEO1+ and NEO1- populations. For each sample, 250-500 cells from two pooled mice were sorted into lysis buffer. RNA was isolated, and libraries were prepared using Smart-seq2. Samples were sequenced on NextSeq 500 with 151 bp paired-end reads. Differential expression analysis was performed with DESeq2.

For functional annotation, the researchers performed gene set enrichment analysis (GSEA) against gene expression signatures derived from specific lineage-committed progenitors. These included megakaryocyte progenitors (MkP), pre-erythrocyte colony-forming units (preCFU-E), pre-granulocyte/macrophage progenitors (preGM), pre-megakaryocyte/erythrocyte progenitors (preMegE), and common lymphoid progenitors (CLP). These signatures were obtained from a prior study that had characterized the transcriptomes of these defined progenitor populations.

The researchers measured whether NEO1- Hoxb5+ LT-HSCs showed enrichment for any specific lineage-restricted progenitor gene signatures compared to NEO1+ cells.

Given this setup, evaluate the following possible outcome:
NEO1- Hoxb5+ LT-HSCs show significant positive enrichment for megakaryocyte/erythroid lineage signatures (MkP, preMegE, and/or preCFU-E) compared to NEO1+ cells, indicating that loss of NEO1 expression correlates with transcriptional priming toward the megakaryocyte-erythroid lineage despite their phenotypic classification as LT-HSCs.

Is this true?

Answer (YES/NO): NO